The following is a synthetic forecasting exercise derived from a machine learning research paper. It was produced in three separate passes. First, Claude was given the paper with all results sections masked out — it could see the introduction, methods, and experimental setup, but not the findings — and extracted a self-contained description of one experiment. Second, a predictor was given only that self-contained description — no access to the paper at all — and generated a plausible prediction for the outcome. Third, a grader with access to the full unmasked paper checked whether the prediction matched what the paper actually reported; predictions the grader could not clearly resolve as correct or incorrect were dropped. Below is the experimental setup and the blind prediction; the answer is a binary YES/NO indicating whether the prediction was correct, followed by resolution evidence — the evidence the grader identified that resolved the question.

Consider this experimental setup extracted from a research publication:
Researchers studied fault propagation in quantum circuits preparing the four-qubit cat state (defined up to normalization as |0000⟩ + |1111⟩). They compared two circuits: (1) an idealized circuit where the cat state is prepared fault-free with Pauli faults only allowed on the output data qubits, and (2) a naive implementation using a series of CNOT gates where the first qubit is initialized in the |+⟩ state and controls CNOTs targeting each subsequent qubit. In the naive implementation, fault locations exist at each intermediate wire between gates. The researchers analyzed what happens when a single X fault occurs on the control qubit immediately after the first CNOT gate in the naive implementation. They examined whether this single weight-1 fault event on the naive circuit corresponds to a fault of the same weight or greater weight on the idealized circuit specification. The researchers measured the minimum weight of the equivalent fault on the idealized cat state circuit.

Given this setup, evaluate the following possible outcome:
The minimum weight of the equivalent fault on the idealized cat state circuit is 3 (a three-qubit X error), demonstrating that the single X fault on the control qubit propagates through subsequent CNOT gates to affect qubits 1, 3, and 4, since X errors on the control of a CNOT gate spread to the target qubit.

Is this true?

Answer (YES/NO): NO